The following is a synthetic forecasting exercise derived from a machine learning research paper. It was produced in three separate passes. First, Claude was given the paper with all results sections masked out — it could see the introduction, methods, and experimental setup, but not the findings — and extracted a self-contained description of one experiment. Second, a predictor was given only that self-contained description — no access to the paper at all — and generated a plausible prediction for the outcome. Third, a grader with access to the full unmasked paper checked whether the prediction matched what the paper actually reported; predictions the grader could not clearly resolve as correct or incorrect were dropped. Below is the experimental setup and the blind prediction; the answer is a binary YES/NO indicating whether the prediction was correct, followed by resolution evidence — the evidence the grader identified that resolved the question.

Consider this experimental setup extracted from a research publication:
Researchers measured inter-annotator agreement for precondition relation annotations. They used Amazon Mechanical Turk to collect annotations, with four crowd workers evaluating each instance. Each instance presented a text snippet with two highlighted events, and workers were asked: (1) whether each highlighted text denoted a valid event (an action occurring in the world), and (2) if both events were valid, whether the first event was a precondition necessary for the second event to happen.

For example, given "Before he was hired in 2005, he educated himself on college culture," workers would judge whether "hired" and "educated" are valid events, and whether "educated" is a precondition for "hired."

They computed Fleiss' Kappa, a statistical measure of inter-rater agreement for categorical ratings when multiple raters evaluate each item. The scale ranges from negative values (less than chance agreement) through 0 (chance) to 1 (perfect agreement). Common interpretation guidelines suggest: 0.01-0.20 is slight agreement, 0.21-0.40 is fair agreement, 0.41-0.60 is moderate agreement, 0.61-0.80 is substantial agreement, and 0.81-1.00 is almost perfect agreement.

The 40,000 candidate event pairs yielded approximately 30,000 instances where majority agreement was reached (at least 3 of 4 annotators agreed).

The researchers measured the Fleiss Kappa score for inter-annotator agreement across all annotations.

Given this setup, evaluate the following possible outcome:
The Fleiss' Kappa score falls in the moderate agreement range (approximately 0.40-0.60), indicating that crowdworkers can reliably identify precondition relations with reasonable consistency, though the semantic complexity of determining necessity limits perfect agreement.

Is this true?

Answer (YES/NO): NO